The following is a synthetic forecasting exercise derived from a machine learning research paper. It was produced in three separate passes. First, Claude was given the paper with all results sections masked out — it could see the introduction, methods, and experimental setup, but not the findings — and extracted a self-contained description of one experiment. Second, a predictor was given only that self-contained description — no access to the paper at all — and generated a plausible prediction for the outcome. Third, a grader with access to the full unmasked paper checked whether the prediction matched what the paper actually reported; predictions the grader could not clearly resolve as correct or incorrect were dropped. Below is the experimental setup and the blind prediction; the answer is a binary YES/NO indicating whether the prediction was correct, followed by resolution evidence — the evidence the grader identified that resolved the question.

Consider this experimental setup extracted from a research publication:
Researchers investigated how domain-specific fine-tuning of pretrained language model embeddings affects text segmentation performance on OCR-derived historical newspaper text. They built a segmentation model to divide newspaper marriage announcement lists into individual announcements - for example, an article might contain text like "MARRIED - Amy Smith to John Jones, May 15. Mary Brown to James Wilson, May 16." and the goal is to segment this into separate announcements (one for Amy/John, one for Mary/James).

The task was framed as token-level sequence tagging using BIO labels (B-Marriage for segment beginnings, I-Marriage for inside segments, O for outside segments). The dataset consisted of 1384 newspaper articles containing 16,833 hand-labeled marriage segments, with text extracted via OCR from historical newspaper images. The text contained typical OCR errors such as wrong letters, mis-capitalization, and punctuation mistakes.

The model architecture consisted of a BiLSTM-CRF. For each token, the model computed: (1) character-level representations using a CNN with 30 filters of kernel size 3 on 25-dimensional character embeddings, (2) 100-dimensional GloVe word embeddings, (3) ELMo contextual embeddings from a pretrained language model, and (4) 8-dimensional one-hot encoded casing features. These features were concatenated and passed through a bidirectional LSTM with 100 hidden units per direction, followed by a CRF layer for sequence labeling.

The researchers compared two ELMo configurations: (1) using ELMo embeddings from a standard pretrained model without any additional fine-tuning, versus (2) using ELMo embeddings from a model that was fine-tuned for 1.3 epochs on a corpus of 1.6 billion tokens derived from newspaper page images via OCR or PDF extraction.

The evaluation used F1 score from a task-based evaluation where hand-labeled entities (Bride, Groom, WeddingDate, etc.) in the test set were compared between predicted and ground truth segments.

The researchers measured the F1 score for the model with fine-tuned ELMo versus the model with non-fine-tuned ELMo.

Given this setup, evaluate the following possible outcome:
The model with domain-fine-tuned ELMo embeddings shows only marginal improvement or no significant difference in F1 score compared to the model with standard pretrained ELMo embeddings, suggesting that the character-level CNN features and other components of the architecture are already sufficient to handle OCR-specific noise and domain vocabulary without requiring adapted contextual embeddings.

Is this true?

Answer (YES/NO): NO